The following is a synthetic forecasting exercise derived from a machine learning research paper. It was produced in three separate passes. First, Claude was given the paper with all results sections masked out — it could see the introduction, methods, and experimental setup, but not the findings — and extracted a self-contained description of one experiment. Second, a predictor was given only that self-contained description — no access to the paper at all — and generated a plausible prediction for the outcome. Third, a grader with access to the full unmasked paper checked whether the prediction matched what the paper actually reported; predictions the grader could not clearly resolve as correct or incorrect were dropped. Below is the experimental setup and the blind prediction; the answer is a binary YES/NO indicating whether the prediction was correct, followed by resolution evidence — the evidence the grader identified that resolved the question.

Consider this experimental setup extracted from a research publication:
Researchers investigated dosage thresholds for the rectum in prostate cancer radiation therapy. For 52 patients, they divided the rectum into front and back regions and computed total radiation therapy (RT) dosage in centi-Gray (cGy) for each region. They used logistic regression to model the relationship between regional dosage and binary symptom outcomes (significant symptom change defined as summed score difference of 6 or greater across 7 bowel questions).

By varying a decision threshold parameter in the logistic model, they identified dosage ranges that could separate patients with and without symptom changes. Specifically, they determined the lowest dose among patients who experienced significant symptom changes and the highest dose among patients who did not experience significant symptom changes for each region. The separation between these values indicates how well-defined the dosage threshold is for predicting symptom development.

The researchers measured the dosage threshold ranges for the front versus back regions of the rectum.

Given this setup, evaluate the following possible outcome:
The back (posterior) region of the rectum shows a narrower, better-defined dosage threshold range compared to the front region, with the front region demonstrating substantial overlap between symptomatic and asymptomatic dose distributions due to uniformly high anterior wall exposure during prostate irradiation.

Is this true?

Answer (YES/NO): NO